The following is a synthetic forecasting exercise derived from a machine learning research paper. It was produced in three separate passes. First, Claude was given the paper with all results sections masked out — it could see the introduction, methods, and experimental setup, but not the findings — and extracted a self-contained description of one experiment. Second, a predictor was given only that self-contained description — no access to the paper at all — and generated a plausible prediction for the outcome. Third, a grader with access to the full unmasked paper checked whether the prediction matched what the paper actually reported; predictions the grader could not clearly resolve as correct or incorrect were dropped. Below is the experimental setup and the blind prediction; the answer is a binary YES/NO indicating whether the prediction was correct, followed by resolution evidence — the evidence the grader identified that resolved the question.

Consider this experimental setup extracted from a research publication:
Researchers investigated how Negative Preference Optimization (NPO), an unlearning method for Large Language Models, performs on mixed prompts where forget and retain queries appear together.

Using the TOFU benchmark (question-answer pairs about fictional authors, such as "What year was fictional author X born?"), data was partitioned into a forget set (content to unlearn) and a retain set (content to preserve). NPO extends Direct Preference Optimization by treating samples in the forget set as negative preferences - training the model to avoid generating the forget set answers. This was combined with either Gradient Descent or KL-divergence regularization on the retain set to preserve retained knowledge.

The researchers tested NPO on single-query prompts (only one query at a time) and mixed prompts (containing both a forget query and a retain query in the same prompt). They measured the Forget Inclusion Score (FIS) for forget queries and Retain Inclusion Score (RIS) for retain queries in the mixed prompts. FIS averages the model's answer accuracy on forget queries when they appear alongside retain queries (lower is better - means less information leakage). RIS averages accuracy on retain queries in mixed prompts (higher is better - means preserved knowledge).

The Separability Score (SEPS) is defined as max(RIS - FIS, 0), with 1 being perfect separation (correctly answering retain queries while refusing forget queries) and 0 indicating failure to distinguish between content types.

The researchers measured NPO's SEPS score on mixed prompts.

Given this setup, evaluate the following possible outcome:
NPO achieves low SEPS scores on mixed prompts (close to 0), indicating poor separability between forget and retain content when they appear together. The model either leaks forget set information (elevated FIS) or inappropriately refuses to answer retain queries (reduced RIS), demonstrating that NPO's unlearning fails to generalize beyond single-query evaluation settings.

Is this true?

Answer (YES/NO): YES